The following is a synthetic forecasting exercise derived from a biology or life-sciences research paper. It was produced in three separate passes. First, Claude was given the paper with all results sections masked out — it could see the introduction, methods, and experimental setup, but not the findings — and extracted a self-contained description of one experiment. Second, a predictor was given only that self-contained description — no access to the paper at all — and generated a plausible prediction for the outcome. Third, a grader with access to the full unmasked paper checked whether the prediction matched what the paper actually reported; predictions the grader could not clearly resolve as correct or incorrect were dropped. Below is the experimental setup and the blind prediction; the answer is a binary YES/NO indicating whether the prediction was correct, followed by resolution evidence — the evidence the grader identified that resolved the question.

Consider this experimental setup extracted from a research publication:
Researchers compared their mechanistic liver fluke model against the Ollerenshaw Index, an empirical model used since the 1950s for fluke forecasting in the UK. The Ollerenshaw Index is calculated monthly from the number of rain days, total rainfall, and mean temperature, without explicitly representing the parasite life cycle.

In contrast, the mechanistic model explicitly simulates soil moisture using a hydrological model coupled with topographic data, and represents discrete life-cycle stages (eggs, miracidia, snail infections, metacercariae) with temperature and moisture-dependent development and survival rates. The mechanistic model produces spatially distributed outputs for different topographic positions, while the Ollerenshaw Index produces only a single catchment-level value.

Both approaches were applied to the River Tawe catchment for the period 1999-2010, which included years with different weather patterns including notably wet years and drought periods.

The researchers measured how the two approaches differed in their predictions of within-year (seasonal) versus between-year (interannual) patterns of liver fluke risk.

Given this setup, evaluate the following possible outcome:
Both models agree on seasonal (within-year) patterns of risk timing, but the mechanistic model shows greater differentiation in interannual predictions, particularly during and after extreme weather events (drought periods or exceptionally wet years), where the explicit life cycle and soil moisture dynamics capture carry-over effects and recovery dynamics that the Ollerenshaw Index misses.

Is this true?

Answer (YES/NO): NO